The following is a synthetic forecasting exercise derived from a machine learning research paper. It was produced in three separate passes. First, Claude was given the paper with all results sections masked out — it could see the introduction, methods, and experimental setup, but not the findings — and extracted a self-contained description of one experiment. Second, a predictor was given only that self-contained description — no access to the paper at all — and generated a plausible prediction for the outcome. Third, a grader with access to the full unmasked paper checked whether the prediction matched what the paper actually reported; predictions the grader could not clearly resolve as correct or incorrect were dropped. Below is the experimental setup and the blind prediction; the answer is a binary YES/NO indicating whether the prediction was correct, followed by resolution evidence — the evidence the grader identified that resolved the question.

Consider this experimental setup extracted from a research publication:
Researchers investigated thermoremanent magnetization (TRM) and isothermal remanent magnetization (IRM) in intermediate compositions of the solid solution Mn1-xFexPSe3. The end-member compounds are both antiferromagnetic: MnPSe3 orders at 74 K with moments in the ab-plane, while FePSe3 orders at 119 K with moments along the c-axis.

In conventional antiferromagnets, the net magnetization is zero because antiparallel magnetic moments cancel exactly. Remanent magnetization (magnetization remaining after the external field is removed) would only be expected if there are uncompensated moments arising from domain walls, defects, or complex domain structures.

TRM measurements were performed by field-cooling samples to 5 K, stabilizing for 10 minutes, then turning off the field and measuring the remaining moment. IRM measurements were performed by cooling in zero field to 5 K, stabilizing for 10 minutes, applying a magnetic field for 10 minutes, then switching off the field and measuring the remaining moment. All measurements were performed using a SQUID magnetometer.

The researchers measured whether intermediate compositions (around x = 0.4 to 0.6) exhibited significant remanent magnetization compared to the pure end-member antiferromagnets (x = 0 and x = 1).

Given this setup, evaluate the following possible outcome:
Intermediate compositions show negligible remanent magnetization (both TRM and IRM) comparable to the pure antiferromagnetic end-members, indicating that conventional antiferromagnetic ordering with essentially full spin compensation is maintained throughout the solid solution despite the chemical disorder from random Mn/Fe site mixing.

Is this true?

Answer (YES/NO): NO